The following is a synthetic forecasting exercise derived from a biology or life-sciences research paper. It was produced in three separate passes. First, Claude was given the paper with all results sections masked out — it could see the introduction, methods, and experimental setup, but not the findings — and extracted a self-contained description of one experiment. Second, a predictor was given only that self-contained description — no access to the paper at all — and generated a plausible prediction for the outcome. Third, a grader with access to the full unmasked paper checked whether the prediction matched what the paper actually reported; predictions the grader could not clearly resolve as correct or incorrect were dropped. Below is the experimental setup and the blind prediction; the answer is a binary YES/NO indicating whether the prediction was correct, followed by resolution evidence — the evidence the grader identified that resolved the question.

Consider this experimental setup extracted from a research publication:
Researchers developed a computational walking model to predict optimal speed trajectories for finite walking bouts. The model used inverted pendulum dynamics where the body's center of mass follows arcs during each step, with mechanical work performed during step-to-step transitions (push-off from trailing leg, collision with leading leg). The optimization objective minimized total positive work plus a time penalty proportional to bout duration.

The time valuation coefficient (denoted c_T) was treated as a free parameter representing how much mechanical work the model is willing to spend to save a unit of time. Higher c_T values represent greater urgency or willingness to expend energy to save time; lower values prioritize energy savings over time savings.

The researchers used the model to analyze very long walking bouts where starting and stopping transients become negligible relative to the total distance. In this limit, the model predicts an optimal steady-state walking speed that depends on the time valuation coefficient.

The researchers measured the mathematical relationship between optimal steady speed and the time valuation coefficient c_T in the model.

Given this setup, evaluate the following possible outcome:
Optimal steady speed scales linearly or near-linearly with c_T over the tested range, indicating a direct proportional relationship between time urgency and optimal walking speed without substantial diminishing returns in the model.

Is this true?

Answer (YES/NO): NO